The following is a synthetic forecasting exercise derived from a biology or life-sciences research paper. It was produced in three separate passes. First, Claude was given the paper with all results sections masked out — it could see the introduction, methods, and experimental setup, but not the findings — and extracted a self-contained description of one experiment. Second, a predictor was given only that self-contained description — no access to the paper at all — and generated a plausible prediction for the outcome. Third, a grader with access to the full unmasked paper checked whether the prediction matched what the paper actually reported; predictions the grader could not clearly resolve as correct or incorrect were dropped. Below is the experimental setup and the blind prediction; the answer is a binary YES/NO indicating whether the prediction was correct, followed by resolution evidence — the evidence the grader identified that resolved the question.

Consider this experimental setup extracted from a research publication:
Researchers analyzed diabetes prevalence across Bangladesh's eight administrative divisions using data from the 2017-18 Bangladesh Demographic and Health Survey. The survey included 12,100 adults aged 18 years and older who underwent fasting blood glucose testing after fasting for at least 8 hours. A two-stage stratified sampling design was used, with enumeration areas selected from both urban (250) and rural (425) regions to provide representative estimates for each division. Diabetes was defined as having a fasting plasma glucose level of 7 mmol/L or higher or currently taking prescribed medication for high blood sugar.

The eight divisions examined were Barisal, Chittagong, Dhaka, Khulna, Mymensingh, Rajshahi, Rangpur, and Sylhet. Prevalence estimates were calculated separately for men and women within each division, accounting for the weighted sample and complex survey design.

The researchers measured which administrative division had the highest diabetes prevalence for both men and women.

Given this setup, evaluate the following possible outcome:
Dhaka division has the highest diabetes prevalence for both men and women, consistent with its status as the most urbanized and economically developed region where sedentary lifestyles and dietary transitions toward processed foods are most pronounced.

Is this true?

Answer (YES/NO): YES